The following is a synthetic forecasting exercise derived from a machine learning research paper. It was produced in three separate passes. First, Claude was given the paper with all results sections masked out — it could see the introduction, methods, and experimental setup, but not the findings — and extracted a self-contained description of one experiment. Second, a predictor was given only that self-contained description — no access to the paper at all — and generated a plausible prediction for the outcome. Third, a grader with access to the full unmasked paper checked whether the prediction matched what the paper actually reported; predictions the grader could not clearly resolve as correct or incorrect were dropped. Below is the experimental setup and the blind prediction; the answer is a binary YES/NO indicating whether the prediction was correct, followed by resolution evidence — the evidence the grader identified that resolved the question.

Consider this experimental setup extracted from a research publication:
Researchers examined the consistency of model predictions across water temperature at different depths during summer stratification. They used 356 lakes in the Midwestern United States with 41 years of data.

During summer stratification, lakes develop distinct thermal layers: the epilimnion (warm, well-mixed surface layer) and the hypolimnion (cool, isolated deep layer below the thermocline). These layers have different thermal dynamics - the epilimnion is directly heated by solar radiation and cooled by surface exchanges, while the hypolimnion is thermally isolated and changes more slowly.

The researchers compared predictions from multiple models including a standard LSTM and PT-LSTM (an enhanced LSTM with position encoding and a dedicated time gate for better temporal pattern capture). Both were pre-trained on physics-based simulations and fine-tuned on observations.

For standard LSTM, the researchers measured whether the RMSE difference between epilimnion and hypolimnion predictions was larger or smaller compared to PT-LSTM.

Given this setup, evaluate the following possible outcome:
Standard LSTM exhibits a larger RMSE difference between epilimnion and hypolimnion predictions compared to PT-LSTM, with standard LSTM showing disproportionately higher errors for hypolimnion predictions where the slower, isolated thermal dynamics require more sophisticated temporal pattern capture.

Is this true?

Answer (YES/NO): YES